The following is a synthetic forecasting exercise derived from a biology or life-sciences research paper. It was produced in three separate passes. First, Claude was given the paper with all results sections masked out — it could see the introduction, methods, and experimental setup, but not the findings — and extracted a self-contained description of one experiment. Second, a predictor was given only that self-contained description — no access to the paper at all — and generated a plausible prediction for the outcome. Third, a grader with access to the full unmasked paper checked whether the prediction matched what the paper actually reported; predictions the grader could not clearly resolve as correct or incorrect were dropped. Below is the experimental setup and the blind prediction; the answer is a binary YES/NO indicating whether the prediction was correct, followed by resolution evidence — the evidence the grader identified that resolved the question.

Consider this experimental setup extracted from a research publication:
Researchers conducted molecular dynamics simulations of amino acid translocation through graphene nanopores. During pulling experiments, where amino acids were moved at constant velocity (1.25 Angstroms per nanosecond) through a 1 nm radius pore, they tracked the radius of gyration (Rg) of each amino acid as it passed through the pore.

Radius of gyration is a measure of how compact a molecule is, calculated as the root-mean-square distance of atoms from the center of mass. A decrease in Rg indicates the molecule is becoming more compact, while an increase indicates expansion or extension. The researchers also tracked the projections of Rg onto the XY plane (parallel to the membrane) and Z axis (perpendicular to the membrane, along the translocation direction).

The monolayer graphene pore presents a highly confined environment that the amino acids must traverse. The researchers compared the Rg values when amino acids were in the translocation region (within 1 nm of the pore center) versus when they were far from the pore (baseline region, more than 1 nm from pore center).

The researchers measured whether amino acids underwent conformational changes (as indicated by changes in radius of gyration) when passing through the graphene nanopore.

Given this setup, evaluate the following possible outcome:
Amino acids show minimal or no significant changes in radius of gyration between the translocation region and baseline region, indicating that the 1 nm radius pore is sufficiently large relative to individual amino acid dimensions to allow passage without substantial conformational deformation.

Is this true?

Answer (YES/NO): NO